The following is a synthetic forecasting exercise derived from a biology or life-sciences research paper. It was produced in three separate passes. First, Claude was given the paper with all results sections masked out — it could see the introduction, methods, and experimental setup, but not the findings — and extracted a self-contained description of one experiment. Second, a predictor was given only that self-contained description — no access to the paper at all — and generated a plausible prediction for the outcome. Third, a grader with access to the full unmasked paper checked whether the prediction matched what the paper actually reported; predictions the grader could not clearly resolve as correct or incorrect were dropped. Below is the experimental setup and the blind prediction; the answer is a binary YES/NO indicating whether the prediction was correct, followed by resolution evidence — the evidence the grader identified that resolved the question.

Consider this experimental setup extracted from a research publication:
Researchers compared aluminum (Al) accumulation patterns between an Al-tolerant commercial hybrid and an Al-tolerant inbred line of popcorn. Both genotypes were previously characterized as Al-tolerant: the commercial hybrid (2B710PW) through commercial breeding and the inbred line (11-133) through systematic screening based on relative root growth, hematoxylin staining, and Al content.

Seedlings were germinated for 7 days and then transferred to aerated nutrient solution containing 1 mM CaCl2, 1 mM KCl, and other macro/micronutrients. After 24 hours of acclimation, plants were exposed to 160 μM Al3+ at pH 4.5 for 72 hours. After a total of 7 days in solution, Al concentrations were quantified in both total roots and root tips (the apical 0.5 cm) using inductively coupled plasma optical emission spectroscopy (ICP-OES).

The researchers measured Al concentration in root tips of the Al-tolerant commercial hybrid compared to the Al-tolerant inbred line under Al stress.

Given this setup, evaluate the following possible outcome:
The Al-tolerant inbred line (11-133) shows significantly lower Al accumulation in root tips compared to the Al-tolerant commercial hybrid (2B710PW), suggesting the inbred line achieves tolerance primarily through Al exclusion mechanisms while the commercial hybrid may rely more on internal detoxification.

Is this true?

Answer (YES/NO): NO